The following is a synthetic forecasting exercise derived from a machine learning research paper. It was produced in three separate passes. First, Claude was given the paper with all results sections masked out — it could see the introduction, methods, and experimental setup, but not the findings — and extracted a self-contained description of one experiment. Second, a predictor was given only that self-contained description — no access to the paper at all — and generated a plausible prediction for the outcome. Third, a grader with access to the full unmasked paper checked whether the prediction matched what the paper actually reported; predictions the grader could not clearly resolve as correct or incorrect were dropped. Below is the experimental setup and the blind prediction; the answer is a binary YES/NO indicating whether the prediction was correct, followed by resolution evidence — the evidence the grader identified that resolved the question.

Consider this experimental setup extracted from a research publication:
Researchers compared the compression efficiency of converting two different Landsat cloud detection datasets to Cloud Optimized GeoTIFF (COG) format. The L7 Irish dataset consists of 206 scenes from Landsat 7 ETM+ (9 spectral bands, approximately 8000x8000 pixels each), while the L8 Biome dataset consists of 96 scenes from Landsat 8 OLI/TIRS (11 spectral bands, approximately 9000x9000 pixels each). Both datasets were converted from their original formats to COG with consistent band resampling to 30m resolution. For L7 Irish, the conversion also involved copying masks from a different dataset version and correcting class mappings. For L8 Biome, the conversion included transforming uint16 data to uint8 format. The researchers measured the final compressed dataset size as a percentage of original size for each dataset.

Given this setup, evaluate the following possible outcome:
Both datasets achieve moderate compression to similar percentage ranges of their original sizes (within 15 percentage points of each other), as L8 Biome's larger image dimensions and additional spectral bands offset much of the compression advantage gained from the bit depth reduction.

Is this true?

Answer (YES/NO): NO